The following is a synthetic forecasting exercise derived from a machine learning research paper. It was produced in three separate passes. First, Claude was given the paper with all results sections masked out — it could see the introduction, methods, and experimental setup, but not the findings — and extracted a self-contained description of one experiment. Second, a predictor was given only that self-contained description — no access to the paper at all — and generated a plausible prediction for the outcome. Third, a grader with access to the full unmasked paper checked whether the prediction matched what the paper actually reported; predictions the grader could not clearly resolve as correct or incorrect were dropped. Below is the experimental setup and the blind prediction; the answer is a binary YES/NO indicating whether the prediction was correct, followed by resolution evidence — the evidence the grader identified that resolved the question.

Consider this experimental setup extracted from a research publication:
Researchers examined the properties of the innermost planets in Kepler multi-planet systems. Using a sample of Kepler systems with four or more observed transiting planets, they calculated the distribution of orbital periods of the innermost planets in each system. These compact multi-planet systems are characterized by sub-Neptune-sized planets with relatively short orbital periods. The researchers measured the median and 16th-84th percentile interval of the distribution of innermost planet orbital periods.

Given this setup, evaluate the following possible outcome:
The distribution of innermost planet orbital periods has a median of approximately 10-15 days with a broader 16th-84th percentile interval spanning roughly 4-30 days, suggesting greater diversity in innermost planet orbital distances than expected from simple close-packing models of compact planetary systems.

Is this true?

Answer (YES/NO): NO